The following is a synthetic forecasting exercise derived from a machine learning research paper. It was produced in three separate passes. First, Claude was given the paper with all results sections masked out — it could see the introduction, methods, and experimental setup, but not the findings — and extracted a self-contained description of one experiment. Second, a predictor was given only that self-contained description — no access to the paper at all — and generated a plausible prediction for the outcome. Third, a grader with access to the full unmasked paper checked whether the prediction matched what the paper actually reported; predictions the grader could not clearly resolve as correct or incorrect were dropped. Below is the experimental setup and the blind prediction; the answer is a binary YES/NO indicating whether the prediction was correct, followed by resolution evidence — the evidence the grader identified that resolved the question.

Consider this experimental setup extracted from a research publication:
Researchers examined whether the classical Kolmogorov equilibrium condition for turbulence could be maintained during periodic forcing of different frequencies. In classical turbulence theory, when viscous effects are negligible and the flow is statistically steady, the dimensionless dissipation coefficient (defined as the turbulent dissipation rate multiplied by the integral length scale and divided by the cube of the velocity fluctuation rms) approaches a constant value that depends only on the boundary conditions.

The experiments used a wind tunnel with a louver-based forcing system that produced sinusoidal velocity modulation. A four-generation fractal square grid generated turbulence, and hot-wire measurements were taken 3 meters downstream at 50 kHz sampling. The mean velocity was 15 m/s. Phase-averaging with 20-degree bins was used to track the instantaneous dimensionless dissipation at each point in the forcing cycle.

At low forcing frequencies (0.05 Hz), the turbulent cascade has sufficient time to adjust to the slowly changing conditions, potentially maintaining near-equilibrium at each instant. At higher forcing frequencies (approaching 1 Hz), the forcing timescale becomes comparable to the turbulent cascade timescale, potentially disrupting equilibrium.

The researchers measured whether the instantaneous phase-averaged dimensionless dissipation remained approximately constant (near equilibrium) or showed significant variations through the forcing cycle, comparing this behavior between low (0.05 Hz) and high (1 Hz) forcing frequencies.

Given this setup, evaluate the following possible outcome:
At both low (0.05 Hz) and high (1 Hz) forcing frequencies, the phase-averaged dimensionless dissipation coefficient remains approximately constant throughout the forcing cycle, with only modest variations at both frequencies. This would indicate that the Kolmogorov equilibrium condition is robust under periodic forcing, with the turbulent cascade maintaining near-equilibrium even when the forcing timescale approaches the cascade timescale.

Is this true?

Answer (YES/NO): NO